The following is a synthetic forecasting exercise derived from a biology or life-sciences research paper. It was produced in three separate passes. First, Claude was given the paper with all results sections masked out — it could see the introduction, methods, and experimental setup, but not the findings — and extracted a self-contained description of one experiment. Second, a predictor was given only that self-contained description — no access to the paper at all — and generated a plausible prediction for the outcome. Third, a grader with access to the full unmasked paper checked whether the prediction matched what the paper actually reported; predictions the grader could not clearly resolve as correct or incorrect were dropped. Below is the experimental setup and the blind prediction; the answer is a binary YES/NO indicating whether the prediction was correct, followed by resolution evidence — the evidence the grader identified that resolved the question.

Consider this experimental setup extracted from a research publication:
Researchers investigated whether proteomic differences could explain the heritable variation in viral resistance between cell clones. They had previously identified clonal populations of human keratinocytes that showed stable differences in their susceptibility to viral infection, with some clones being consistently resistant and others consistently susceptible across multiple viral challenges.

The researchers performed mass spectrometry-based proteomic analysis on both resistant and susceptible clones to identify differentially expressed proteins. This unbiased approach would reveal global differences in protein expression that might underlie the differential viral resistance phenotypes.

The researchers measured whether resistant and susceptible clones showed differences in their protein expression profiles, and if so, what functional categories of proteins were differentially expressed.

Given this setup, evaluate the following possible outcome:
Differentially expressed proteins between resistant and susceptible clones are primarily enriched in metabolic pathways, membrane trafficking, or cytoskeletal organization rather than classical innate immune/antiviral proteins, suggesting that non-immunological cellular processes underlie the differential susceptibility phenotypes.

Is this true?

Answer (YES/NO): NO